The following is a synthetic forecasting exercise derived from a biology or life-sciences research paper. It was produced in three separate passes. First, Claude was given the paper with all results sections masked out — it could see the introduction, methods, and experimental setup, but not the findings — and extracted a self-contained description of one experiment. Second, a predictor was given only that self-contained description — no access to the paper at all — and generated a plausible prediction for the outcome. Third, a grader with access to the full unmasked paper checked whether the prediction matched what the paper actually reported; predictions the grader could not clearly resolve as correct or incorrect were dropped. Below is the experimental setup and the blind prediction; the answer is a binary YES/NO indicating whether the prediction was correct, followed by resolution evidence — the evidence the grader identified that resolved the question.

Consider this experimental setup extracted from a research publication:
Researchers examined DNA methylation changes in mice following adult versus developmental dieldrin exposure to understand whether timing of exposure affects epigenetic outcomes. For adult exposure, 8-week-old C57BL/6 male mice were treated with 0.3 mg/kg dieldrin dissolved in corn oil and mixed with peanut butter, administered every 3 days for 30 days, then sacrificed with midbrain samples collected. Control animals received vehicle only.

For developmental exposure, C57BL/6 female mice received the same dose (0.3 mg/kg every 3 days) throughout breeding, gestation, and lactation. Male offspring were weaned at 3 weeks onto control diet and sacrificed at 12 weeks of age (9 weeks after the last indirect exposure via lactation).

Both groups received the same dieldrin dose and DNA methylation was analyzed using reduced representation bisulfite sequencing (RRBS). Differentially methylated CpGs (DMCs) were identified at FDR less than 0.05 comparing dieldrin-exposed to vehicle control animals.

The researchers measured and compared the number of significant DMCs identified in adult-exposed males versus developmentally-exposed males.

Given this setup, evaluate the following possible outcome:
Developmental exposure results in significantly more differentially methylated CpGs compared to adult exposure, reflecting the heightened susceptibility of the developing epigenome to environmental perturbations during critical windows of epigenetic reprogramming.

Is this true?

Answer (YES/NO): NO